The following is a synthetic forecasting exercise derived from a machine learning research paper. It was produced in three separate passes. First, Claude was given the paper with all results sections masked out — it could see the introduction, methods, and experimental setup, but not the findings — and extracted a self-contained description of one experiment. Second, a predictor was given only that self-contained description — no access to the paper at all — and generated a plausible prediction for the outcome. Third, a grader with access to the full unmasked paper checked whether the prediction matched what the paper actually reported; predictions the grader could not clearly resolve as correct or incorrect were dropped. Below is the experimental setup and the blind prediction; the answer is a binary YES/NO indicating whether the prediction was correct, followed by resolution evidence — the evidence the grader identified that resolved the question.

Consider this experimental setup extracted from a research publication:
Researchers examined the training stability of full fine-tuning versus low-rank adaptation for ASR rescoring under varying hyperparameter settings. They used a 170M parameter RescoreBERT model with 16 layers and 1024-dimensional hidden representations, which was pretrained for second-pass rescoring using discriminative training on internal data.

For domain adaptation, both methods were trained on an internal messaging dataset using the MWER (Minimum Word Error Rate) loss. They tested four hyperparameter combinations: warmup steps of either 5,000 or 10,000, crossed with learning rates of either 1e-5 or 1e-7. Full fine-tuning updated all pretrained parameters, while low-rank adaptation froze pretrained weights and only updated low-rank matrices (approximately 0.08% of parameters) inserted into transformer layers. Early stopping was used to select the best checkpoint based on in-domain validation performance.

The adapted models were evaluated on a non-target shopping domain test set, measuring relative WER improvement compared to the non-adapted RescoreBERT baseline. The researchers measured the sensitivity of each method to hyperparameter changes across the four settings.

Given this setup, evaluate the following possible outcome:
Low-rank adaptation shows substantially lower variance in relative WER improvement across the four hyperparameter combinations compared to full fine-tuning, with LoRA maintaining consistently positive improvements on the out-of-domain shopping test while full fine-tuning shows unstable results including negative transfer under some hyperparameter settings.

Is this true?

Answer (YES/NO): NO